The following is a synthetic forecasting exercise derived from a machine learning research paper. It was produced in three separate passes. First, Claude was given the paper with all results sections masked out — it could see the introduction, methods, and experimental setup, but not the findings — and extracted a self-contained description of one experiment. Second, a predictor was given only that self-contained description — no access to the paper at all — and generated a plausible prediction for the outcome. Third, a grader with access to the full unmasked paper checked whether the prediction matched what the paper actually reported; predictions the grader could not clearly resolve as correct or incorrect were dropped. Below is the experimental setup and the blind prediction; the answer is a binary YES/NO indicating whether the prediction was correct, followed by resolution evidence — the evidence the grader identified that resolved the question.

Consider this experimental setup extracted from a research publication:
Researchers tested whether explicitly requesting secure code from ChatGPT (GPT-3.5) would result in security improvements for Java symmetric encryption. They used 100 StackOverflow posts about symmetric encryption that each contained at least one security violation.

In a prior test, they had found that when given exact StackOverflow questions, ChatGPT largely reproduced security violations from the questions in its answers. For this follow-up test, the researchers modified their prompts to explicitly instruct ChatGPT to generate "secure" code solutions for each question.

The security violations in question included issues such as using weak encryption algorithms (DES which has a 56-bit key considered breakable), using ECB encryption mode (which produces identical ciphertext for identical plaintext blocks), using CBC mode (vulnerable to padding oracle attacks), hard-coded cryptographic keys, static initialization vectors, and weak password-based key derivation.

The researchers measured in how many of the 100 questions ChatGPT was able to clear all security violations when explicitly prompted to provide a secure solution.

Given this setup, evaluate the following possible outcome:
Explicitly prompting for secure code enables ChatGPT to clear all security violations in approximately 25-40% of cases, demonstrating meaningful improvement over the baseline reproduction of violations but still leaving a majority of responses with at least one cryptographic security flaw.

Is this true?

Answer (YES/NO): NO